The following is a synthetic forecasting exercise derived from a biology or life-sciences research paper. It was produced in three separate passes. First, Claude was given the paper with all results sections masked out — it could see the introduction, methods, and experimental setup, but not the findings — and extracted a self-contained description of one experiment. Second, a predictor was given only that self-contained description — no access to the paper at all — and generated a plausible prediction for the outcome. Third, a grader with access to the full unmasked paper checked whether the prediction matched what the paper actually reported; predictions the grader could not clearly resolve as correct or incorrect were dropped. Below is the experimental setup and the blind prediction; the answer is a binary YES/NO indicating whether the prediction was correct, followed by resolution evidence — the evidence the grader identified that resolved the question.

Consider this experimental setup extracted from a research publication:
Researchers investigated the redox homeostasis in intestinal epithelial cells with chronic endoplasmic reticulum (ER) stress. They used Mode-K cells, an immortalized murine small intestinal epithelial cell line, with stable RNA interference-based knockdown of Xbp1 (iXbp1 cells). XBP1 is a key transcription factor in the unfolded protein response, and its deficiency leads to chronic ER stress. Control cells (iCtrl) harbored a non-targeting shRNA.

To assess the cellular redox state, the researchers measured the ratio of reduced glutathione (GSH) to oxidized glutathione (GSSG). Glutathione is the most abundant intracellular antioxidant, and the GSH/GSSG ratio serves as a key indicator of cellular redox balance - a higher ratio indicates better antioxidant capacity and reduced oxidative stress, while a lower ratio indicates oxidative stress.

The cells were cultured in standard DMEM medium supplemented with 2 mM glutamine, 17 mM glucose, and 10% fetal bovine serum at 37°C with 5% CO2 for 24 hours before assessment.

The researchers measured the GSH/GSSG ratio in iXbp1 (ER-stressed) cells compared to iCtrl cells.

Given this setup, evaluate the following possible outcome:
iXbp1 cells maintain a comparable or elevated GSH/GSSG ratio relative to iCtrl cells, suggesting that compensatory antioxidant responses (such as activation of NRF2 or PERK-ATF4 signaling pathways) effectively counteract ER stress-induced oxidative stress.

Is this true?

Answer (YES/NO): NO